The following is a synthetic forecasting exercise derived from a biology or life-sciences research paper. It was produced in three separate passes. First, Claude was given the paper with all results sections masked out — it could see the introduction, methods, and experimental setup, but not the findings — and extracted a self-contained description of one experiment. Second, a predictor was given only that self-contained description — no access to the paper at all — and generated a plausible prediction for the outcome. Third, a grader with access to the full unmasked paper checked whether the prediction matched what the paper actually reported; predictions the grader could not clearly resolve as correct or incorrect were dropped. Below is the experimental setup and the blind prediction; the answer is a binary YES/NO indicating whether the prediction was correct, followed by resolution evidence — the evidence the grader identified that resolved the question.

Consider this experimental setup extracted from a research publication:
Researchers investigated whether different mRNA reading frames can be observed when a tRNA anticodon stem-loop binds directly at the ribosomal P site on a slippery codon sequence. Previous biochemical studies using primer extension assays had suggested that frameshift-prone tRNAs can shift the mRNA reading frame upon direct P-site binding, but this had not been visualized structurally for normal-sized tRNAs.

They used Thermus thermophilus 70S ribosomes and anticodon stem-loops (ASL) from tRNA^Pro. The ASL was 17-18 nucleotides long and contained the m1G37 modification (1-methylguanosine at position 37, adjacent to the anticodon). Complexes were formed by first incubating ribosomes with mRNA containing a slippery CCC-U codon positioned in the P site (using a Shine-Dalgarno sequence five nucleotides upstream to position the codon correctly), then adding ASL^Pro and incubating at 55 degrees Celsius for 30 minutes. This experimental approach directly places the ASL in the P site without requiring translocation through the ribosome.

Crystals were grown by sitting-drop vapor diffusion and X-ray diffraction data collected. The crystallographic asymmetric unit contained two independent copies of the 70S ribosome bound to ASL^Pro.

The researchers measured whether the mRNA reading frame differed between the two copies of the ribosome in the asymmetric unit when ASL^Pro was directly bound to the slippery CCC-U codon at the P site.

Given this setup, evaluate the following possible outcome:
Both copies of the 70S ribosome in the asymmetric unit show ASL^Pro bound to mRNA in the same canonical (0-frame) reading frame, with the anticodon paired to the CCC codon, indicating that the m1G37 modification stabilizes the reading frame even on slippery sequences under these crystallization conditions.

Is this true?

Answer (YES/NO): NO